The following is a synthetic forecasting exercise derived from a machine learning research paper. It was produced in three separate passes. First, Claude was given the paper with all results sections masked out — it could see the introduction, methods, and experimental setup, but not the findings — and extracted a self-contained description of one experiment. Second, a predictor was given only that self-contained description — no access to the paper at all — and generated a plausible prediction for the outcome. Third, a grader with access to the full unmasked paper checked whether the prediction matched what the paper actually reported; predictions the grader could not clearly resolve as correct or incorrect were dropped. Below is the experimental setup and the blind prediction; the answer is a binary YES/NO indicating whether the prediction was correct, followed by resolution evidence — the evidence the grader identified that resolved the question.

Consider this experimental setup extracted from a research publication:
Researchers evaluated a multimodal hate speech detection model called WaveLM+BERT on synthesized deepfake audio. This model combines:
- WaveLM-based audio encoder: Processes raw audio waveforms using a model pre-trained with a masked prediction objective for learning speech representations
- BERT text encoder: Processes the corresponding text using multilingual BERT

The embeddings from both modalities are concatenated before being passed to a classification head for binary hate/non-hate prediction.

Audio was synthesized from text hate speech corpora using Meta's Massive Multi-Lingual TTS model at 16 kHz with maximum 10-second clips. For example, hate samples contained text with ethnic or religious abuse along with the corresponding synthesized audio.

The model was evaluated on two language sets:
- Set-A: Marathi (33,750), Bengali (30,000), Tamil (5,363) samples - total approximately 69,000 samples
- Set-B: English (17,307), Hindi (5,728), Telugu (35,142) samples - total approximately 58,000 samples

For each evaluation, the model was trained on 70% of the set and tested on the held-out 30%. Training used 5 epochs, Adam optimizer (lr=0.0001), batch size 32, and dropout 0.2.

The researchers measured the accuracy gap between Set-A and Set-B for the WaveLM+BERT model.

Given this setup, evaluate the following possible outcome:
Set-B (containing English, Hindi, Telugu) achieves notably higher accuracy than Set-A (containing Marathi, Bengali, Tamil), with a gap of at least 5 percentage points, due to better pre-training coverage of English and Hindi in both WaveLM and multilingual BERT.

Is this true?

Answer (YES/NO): NO